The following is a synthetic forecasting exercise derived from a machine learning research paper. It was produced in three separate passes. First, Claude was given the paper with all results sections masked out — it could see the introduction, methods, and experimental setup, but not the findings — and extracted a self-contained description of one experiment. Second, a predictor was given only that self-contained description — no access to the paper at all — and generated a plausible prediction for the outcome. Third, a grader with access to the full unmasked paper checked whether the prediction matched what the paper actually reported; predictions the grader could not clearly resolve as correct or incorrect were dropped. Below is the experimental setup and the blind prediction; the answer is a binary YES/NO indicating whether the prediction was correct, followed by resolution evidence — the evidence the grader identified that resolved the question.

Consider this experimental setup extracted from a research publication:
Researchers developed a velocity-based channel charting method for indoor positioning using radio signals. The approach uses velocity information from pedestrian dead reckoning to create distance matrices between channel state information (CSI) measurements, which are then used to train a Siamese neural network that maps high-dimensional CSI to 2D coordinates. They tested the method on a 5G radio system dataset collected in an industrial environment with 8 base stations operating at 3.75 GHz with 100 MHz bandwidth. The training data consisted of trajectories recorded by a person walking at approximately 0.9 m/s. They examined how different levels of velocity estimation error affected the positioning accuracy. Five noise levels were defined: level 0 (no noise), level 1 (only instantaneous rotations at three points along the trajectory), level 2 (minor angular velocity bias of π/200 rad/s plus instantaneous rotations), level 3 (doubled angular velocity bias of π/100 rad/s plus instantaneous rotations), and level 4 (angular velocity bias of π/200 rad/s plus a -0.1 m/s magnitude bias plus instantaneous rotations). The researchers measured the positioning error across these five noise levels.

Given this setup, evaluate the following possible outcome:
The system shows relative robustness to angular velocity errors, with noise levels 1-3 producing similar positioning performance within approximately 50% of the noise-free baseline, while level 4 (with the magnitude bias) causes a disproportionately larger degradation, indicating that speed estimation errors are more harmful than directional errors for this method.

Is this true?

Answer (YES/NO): NO